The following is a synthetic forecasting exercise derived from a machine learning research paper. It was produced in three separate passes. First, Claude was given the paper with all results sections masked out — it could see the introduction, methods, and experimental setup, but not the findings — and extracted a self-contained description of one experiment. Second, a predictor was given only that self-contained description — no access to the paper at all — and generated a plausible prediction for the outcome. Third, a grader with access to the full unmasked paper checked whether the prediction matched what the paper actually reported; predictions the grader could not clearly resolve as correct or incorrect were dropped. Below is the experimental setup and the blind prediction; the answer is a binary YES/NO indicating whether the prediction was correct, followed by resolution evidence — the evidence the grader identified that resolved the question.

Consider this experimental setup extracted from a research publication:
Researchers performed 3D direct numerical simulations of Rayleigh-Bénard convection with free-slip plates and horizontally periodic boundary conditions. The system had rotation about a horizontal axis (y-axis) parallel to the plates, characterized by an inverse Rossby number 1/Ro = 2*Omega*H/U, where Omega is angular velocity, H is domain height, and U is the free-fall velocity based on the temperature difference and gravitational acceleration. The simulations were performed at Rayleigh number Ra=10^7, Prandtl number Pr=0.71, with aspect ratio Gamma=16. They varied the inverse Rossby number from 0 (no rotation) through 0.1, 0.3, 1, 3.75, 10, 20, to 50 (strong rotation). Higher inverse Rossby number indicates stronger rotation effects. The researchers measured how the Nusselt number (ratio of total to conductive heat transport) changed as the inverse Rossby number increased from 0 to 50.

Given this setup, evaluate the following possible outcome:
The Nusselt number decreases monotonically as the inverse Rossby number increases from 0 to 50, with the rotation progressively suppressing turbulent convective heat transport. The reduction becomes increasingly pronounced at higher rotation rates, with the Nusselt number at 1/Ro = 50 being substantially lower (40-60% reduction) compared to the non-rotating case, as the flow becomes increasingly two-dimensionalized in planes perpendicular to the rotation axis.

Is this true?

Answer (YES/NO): NO